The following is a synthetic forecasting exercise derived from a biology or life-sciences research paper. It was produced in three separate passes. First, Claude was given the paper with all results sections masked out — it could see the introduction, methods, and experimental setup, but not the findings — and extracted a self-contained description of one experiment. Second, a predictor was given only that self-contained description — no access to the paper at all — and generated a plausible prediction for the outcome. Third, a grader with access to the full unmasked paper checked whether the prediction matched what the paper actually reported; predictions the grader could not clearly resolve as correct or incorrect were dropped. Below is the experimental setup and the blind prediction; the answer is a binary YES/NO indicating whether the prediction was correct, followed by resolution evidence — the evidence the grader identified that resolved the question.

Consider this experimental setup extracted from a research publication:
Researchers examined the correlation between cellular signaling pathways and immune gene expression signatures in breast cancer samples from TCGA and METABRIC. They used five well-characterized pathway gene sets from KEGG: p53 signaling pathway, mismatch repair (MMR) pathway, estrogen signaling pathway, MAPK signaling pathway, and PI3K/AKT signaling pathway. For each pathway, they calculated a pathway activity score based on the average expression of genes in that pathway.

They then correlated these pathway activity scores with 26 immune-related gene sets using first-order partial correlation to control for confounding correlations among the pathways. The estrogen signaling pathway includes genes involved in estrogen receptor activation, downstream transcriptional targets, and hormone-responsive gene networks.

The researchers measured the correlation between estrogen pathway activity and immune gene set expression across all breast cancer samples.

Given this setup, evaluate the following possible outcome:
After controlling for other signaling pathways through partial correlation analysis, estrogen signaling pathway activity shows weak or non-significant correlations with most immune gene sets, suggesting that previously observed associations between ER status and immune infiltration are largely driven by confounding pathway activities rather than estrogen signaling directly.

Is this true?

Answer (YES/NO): NO